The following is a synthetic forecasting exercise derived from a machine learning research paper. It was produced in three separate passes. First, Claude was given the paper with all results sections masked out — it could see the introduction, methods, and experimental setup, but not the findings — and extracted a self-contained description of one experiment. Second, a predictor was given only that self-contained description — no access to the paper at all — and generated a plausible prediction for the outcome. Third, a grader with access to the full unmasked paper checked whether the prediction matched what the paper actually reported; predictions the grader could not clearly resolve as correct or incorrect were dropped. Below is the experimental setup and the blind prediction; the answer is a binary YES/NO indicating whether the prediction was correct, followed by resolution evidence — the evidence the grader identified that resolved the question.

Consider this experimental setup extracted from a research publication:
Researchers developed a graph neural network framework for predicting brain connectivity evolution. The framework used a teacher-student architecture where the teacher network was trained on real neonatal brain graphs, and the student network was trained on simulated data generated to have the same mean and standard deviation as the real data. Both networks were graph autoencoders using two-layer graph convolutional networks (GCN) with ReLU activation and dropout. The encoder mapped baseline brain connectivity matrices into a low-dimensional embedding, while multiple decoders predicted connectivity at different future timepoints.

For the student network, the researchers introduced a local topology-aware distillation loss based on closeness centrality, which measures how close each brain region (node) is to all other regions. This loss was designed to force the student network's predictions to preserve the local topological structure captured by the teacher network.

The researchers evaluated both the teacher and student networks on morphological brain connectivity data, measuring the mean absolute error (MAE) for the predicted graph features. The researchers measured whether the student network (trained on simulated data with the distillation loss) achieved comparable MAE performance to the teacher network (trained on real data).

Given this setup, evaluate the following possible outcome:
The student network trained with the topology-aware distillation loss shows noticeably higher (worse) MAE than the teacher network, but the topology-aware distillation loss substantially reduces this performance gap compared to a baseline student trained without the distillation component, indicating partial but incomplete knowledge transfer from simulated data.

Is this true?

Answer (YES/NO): NO